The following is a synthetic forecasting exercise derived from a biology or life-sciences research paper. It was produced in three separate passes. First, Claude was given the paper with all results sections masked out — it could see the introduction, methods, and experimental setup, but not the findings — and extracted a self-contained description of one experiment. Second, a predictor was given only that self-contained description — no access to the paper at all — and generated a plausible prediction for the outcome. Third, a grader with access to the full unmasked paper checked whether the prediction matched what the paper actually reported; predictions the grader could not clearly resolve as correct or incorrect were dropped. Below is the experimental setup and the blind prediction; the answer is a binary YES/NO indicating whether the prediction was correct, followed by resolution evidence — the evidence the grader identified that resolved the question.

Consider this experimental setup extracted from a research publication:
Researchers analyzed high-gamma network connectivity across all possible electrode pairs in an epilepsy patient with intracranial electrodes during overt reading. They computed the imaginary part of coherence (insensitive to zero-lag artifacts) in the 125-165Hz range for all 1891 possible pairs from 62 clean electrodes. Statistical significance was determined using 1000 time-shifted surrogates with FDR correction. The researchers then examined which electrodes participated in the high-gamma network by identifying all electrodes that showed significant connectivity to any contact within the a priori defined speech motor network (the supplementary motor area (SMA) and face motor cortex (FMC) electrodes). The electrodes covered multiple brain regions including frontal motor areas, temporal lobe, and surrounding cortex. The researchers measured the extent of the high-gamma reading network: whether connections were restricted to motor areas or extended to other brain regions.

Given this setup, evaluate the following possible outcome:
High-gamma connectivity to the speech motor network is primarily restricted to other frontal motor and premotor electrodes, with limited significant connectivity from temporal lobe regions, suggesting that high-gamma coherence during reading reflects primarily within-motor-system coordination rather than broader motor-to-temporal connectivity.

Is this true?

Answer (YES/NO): NO